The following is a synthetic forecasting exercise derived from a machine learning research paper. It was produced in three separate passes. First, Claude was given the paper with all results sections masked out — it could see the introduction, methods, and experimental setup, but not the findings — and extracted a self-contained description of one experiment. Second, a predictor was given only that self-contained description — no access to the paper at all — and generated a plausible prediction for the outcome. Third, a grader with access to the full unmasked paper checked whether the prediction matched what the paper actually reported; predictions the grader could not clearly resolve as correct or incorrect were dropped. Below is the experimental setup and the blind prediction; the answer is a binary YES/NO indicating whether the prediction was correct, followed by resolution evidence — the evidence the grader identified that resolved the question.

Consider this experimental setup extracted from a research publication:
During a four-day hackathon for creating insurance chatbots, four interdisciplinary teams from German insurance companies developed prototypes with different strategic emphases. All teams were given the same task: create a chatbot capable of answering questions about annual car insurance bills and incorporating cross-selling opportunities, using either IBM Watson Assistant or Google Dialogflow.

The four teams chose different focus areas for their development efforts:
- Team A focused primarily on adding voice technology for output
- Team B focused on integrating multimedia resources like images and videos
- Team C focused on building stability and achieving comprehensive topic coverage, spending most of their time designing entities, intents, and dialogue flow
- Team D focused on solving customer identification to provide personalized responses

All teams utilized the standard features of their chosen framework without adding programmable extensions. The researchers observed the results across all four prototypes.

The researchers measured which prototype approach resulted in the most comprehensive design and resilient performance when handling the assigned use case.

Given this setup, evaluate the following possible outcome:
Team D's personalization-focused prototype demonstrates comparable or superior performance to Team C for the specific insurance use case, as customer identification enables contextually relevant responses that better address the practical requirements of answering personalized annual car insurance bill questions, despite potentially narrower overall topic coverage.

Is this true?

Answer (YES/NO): NO